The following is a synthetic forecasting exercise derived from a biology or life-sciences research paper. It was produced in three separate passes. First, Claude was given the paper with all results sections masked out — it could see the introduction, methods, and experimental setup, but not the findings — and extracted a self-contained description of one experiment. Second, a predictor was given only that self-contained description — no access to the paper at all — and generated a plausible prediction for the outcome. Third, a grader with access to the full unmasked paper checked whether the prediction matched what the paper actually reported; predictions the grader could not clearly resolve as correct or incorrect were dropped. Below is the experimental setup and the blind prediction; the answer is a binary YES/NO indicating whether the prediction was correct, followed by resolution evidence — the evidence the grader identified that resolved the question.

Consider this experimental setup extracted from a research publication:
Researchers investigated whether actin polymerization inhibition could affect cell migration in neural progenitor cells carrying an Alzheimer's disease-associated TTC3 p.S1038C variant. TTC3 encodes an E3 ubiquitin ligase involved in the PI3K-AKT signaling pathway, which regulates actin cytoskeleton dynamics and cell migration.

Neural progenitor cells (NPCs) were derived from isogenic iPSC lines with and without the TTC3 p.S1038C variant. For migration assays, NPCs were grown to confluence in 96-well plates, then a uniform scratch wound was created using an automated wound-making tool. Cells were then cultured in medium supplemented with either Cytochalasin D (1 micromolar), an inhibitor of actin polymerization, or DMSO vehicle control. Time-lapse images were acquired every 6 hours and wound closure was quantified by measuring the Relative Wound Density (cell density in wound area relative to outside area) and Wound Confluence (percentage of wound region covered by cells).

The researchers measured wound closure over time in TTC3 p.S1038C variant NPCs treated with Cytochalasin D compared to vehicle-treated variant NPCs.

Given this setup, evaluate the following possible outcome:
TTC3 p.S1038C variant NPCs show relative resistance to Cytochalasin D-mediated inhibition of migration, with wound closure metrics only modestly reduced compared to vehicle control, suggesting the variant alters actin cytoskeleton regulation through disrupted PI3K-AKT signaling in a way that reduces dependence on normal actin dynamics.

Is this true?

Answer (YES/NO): NO